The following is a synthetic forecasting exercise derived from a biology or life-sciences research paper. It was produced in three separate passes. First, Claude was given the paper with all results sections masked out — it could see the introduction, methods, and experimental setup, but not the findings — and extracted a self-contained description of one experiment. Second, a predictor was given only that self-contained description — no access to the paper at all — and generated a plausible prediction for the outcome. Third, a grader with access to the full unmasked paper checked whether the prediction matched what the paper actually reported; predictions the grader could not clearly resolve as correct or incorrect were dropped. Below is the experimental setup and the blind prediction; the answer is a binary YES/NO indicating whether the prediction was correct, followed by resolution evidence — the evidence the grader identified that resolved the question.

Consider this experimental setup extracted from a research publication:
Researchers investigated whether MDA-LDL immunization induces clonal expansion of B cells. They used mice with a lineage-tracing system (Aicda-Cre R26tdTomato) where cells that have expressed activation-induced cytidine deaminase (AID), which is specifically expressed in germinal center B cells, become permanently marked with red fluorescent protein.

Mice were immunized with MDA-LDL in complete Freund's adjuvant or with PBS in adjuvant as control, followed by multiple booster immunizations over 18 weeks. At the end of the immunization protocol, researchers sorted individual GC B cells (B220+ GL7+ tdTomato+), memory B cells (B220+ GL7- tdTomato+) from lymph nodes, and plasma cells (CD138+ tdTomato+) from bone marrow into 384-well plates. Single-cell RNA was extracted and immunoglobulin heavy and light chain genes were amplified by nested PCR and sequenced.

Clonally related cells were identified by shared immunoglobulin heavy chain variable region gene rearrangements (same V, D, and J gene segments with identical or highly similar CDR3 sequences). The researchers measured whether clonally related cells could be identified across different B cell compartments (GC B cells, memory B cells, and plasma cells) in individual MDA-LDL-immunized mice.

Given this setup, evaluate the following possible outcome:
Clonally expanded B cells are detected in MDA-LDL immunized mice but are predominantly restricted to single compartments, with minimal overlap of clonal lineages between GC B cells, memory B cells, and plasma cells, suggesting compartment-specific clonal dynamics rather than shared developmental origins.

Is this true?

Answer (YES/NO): NO